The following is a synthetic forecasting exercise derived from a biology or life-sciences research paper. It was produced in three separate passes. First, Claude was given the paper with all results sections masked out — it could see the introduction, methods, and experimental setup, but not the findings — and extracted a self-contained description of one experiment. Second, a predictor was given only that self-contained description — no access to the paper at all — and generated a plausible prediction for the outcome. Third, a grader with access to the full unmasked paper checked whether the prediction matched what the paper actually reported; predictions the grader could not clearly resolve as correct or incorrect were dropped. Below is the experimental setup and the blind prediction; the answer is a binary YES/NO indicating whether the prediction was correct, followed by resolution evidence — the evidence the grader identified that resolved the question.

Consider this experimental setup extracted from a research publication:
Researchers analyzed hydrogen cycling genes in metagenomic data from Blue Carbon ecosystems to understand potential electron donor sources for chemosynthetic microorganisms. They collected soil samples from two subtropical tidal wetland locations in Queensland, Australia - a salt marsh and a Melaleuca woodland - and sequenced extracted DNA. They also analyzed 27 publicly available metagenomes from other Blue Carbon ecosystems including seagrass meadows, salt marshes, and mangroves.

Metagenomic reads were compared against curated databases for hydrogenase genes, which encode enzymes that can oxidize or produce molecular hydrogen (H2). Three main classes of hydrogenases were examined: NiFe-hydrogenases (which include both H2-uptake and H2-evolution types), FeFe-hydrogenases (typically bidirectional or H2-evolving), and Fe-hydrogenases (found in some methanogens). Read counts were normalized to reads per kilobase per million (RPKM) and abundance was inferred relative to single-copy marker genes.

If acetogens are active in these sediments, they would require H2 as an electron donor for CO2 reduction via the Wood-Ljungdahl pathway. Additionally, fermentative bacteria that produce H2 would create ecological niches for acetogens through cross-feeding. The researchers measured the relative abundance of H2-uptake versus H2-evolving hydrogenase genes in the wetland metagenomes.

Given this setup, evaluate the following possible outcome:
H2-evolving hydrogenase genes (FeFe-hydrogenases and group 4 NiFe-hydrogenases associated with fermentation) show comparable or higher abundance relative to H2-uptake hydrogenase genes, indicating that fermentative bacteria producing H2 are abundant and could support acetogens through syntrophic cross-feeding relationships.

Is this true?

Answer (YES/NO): NO